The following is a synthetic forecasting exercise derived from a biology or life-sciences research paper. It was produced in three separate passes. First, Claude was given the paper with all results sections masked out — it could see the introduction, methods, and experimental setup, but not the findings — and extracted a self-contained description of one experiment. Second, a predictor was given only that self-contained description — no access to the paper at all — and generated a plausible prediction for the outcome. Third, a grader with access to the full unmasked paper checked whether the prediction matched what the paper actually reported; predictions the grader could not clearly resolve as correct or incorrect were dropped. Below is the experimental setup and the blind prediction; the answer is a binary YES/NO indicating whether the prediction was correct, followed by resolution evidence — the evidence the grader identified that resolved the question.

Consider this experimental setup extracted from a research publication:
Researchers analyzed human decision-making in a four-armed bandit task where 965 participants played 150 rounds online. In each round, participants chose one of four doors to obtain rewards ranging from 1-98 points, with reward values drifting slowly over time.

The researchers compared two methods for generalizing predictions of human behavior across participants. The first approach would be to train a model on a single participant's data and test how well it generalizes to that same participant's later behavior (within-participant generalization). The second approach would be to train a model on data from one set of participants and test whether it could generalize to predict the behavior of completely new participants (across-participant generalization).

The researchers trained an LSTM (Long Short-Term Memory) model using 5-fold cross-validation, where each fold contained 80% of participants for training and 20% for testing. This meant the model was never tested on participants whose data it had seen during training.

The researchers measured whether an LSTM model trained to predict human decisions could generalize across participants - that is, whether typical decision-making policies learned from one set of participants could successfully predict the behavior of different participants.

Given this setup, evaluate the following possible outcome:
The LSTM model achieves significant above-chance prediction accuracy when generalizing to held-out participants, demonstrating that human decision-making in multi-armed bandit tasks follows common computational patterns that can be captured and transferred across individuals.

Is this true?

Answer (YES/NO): YES